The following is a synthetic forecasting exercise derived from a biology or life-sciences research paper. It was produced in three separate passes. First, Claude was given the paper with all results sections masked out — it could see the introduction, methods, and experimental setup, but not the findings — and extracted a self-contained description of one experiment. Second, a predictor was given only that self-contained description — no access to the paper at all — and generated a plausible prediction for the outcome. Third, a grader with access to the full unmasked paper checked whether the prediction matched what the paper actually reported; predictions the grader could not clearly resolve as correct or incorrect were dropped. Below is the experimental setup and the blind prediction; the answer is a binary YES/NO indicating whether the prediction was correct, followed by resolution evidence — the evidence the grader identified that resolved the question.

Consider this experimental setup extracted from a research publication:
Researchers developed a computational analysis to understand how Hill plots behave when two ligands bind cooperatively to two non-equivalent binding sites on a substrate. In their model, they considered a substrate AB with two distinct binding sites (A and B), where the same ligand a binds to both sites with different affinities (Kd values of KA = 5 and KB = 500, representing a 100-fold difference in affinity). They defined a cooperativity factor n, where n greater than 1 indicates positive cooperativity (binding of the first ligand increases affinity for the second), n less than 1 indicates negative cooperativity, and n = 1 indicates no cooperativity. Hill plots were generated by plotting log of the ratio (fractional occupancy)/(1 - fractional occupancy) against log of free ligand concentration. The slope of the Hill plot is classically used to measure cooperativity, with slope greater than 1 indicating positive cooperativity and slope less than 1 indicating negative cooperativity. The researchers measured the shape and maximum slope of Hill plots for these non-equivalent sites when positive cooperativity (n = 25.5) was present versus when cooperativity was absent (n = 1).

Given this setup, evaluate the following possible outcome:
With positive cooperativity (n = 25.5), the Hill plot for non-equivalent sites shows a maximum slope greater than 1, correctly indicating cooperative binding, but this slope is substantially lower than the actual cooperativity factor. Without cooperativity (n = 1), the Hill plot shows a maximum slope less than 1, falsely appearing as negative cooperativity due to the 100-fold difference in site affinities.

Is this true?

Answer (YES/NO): NO